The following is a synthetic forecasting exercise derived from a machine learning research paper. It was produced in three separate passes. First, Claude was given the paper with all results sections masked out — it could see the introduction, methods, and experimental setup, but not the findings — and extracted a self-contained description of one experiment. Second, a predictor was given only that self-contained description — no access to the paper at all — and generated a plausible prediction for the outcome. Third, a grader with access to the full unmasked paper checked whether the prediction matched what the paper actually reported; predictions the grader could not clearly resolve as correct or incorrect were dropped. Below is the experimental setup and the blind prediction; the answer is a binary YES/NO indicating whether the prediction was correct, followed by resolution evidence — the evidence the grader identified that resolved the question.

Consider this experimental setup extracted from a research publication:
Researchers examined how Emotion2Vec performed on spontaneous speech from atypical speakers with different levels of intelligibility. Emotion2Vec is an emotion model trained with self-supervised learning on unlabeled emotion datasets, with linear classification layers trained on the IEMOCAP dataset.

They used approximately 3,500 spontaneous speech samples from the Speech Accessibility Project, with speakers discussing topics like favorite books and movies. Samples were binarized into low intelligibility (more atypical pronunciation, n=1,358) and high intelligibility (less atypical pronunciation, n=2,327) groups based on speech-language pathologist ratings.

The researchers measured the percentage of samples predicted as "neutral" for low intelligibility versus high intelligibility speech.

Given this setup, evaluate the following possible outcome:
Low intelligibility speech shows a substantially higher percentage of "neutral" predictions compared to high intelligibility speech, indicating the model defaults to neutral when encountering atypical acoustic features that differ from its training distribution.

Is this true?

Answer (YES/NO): NO